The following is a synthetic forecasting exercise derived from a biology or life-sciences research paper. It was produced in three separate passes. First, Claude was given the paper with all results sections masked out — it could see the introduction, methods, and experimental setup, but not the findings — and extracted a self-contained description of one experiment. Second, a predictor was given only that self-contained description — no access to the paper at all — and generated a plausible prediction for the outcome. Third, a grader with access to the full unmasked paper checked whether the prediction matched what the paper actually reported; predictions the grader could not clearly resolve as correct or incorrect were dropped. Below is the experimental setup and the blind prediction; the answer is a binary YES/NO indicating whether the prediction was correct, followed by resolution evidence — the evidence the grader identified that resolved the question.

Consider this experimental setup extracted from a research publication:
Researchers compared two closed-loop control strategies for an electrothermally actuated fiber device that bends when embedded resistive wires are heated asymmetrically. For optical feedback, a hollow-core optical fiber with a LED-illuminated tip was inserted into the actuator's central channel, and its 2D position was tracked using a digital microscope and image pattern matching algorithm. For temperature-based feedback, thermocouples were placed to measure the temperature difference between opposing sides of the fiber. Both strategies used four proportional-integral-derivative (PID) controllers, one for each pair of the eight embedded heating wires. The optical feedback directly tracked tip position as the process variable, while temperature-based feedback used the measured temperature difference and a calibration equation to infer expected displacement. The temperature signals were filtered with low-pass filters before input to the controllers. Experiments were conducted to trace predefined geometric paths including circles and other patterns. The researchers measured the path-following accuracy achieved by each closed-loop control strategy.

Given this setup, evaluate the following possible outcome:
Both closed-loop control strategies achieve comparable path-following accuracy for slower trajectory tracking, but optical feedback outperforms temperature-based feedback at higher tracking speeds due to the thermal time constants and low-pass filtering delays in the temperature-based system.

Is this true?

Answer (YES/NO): NO